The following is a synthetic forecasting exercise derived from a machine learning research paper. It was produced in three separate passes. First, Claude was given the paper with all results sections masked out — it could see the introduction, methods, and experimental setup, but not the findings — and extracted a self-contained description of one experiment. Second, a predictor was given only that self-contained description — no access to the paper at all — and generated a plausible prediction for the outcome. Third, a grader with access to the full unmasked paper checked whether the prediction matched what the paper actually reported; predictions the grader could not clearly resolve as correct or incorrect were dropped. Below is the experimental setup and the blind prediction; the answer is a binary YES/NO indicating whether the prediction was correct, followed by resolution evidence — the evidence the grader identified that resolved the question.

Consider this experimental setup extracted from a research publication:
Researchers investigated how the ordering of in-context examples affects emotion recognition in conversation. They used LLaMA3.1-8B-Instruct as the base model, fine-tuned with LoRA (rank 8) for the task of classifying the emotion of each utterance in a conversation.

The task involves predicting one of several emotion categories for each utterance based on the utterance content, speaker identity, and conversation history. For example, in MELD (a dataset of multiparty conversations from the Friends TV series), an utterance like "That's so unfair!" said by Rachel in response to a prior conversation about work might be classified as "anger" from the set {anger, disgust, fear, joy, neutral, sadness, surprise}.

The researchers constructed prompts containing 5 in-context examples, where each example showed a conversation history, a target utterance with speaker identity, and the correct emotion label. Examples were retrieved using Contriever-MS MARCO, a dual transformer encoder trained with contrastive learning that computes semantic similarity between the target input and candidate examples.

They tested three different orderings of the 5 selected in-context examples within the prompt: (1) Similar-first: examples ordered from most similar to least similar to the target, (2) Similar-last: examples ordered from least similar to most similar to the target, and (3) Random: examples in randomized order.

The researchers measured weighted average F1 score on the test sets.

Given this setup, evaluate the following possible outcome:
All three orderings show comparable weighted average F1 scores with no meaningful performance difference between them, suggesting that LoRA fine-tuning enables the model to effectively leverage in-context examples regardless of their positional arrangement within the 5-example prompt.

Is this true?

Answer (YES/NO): YES